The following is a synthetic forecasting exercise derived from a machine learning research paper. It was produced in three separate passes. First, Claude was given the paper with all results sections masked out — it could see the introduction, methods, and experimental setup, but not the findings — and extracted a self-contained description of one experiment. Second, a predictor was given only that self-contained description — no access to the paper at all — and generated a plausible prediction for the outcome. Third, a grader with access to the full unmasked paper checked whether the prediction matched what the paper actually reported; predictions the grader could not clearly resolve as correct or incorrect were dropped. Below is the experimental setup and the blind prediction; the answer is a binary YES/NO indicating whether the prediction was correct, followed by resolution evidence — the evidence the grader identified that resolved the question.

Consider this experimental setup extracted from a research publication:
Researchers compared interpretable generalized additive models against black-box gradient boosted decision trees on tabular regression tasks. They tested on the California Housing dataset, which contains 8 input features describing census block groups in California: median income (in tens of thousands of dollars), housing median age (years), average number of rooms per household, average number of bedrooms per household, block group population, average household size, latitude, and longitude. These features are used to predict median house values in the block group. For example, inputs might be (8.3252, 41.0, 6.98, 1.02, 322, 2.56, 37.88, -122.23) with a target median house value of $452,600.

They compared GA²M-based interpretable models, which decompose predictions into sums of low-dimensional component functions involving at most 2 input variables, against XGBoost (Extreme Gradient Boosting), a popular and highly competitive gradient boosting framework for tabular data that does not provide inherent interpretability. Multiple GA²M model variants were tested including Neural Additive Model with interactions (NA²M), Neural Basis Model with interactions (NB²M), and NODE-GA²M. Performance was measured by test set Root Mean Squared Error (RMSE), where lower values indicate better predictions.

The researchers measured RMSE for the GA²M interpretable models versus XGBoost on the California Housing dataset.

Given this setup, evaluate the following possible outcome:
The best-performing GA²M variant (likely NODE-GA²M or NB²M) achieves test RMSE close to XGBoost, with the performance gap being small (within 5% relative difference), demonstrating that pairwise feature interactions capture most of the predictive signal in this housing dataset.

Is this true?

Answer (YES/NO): NO